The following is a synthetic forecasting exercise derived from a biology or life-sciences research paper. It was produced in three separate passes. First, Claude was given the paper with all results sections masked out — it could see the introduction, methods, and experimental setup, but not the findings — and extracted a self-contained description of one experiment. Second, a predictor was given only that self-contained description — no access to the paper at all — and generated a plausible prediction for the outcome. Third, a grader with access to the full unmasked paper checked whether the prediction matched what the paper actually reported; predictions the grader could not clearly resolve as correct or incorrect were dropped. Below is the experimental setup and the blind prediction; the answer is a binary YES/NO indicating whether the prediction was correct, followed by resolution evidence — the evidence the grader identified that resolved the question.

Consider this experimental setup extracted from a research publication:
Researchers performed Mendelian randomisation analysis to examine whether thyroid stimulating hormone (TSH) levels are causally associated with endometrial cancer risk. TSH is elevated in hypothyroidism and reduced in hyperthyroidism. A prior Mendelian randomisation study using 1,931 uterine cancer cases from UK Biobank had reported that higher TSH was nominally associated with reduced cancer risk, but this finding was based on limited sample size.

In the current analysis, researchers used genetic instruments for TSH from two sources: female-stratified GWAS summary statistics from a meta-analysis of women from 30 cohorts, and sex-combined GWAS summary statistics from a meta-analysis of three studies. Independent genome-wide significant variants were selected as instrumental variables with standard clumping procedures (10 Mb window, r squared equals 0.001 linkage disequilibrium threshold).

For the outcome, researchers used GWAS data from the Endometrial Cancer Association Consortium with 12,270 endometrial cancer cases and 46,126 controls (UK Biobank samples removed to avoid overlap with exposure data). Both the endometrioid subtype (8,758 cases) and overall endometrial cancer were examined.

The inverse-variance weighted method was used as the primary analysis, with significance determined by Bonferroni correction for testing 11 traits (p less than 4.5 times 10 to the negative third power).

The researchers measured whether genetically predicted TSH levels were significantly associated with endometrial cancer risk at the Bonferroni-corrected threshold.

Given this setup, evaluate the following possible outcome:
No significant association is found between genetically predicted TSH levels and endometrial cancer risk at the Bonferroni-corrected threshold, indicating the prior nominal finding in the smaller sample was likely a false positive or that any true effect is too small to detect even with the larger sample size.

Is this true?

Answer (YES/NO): YES